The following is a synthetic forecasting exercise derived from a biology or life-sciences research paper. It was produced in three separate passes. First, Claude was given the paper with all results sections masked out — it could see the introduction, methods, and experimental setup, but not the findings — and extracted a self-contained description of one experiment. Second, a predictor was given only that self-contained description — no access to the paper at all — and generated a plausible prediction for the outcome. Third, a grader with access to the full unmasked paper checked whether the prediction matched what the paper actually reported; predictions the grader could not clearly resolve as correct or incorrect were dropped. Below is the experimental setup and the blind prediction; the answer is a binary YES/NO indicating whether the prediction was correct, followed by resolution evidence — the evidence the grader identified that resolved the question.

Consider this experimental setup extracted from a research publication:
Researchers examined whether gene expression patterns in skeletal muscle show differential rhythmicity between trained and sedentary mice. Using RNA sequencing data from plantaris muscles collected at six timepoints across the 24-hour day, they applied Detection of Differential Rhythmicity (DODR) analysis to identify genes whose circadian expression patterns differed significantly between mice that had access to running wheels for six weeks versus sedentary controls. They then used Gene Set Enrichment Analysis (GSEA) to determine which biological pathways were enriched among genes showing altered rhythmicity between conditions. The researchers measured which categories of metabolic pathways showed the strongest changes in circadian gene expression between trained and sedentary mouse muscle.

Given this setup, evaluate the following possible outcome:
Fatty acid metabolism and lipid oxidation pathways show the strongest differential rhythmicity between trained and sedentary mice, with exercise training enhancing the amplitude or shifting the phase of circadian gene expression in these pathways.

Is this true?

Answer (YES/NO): NO